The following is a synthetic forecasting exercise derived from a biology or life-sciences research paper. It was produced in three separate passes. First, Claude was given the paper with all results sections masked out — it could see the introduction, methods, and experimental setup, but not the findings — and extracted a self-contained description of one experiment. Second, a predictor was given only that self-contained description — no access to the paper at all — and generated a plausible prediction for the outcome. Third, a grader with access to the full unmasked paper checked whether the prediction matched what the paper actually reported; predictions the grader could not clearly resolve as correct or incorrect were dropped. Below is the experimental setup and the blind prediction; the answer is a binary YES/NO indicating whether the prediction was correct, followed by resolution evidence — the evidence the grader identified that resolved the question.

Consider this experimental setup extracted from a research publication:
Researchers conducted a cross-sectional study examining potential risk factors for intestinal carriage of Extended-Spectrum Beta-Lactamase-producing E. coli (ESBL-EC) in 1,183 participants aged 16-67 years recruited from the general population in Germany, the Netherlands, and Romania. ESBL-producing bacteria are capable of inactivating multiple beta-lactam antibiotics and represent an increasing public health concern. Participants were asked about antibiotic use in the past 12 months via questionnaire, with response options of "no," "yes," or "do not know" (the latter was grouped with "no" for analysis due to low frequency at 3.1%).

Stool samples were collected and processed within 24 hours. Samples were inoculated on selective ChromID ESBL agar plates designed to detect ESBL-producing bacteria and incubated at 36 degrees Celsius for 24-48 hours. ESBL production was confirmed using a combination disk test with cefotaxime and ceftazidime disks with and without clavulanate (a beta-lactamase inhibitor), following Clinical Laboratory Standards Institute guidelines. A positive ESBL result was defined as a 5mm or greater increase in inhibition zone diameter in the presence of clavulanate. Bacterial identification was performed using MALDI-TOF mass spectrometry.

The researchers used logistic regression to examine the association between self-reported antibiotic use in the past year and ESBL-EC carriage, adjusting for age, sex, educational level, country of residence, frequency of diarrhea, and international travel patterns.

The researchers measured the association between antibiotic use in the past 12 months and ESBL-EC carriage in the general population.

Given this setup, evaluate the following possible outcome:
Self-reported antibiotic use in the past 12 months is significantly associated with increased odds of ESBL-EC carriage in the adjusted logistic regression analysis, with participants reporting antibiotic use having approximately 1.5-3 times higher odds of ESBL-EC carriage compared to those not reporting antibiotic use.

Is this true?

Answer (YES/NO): NO